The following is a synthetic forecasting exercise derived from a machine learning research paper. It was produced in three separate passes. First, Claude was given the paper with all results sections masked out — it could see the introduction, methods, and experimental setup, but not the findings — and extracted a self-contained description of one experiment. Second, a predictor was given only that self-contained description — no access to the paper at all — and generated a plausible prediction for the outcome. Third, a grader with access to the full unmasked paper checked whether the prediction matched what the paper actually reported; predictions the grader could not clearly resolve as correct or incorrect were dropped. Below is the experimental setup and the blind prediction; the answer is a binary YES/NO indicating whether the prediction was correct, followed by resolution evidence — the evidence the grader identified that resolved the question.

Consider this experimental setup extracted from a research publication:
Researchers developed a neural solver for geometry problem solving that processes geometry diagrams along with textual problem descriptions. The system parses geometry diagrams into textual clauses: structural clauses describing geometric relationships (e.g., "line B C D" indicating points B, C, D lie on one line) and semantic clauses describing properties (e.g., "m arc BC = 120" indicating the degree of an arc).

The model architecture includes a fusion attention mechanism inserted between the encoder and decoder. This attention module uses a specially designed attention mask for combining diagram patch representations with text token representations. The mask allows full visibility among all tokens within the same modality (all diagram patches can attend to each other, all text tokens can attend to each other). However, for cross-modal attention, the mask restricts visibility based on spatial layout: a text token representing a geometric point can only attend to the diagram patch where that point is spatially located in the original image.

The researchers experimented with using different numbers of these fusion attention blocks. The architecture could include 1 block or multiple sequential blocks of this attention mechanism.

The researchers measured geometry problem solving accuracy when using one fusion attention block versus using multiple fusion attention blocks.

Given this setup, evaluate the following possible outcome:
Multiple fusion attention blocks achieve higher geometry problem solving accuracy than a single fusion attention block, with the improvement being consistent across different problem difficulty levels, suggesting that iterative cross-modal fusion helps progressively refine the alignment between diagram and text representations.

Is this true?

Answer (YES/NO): NO